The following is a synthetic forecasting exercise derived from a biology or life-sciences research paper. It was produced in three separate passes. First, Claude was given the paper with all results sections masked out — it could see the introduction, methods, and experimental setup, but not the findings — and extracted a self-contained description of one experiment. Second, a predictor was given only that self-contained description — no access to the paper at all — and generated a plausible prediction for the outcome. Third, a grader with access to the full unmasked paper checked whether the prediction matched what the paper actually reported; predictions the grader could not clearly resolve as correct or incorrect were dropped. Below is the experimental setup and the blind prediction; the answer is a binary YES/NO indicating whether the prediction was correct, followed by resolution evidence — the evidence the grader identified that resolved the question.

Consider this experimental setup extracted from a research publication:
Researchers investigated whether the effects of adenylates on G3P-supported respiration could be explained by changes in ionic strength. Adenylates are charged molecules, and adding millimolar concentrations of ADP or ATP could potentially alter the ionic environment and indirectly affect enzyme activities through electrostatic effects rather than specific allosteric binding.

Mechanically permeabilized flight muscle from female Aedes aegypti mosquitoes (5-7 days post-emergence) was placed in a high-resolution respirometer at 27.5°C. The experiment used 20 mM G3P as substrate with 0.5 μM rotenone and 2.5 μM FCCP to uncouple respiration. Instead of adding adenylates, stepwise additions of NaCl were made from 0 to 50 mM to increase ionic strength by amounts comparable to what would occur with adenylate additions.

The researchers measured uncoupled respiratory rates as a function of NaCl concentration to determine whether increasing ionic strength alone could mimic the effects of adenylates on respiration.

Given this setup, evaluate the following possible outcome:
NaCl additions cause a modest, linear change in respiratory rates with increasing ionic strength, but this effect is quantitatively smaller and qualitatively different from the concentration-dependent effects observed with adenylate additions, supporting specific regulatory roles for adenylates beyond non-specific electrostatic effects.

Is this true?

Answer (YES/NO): NO